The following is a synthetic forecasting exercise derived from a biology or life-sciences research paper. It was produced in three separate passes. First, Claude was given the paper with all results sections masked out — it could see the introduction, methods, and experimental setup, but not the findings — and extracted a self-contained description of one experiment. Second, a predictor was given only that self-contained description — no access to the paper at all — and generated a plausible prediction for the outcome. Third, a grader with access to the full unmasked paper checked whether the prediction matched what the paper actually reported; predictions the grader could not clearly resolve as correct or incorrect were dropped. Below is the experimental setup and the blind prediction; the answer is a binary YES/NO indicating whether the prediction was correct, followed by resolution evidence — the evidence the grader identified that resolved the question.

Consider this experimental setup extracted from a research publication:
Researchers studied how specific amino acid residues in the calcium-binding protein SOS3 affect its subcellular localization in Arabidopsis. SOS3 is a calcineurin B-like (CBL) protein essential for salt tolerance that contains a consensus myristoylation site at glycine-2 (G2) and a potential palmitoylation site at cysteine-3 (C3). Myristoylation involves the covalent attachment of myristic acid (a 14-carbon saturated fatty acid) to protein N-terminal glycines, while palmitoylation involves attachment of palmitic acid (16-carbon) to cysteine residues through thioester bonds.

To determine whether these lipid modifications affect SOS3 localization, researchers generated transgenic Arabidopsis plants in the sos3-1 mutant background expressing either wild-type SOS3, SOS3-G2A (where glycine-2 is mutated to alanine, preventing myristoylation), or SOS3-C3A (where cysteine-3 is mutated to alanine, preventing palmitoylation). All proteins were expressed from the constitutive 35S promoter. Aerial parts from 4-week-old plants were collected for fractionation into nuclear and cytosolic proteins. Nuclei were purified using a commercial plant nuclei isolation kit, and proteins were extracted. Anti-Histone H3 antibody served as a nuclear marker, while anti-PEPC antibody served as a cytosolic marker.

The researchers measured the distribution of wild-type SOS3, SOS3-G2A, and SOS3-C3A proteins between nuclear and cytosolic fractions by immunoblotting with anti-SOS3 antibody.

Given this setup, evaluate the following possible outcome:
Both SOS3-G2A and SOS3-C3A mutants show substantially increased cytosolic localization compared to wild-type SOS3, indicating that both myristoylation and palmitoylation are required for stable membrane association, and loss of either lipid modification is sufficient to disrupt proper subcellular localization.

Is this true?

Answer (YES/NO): NO